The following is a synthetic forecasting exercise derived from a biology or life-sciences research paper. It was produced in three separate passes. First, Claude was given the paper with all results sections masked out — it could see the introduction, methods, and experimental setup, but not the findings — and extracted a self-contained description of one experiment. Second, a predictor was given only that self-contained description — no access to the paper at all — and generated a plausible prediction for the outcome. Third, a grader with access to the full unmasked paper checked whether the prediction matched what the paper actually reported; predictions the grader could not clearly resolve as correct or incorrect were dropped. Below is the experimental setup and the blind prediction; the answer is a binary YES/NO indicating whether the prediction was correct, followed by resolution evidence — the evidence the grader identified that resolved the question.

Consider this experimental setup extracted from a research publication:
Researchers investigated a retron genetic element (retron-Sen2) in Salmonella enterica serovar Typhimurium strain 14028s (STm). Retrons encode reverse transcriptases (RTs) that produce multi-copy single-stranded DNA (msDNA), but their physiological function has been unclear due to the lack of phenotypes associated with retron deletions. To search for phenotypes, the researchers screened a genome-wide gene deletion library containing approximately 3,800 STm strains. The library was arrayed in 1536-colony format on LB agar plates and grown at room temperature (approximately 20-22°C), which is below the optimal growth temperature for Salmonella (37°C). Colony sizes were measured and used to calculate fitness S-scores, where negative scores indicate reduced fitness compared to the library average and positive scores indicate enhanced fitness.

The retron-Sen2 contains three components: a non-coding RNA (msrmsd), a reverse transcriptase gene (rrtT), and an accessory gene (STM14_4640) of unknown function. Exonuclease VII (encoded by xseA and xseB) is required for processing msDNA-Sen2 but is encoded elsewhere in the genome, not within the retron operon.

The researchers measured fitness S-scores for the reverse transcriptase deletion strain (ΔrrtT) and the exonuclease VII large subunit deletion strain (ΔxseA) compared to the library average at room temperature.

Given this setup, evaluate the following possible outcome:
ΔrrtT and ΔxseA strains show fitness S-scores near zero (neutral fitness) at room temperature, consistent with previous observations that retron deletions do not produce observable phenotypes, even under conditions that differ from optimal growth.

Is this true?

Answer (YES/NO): NO